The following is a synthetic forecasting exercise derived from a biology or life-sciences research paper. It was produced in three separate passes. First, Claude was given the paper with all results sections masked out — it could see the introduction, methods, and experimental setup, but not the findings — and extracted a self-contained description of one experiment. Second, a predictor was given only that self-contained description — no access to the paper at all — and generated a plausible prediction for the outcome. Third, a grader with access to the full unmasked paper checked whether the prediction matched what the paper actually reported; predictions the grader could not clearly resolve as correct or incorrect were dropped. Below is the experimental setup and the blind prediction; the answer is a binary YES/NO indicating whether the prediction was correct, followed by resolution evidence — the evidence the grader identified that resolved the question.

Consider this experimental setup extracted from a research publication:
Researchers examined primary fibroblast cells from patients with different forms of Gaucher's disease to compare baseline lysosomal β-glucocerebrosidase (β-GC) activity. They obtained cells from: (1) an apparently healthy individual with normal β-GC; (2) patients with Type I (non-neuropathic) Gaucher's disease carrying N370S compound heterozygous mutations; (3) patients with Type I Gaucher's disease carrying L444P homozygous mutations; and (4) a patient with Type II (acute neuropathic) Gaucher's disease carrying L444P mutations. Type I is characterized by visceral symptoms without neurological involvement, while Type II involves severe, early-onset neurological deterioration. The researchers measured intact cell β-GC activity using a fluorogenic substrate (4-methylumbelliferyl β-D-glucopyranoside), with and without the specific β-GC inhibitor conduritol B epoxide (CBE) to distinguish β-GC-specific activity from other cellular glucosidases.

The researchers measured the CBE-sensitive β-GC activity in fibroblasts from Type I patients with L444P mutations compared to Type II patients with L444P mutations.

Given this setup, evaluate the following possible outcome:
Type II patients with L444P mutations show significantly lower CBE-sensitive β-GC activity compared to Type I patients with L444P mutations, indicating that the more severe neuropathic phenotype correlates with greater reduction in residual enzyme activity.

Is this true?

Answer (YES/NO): NO